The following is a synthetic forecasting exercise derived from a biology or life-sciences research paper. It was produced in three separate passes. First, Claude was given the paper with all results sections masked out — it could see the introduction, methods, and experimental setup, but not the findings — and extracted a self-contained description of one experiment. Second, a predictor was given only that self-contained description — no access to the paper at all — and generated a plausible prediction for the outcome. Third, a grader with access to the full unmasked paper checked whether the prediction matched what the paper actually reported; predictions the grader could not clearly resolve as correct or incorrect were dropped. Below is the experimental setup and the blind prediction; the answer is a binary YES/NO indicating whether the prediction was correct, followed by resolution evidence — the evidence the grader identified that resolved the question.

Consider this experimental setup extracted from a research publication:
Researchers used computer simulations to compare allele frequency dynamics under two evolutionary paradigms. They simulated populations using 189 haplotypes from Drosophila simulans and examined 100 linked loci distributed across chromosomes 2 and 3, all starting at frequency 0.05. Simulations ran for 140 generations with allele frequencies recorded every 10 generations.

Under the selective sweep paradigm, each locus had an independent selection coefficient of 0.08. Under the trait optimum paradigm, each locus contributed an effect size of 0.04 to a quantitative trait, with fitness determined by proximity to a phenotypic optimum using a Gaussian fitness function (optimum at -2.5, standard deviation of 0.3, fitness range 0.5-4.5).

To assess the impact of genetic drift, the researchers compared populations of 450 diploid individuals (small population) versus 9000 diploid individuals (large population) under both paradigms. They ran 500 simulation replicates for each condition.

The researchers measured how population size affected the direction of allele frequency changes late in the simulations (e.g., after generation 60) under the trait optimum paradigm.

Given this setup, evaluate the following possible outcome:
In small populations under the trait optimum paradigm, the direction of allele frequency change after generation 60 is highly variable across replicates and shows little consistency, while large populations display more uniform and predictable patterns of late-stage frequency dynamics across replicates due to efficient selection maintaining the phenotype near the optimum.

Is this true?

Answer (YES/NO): YES